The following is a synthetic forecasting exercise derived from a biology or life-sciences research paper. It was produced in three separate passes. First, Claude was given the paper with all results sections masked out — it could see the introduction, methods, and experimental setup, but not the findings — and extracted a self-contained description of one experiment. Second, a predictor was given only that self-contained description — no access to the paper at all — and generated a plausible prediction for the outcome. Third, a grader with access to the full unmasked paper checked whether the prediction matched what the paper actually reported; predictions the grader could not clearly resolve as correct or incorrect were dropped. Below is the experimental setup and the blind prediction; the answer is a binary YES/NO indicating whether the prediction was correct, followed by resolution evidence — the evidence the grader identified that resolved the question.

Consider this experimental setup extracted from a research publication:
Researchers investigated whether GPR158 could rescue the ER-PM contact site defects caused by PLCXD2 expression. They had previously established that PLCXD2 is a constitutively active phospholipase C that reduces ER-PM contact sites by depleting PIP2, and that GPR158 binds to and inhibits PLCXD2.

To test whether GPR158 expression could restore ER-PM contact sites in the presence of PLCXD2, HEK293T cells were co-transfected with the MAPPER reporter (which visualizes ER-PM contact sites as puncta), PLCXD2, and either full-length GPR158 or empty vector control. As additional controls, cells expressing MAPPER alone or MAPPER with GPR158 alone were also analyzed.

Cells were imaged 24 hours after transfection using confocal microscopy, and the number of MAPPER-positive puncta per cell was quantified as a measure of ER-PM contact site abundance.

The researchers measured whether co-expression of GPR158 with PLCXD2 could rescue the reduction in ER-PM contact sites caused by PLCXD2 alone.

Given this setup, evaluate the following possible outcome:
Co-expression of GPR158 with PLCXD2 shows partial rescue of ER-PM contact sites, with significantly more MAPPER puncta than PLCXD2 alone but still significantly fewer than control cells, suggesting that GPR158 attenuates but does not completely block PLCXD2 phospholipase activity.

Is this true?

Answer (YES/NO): NO